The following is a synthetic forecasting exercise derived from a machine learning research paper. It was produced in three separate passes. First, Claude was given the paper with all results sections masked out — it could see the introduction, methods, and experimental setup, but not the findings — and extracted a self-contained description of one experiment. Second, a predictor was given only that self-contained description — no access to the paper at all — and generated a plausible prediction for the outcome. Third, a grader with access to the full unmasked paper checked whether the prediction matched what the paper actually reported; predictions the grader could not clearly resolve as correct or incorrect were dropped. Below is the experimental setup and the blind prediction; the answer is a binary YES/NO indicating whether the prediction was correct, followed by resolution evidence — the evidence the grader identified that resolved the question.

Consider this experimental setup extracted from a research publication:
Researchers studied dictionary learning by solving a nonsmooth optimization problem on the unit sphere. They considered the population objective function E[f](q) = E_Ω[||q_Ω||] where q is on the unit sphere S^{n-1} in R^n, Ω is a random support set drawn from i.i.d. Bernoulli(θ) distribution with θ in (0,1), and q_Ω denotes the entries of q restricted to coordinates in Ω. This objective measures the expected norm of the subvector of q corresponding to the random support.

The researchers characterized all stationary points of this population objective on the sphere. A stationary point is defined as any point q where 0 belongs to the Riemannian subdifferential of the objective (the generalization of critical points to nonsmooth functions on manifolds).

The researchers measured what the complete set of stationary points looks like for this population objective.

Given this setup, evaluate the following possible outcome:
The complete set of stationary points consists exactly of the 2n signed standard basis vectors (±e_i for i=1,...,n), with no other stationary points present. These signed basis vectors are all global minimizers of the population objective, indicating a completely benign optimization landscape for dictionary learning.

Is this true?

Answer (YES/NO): NO